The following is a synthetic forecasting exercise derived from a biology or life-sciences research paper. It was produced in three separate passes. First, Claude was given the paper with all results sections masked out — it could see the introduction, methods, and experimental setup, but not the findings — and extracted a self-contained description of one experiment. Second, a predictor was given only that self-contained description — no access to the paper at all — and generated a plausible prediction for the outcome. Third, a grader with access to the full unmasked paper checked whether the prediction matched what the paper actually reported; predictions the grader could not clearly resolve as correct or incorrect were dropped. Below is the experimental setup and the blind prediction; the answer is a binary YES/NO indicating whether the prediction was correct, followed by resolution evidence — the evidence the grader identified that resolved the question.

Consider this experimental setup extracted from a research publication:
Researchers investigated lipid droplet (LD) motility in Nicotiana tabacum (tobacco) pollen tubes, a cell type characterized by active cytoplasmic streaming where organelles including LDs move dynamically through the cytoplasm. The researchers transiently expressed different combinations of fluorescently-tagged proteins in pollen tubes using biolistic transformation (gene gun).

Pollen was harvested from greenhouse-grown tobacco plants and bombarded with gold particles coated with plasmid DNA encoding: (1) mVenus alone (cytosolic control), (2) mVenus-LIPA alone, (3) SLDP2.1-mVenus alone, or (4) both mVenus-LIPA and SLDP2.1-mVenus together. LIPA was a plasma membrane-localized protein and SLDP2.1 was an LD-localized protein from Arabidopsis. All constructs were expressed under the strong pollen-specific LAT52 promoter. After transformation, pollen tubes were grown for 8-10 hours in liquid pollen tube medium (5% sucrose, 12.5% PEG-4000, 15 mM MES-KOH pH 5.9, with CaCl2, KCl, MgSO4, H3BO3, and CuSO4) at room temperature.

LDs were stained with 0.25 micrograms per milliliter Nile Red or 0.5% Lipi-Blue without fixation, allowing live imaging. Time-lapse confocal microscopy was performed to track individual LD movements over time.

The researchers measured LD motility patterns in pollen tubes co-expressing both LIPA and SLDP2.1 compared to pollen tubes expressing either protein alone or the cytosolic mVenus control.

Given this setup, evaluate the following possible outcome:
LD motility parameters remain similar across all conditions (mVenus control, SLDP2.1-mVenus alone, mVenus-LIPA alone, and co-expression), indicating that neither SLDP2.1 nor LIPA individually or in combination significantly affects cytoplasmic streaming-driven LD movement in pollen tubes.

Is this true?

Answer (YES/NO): NO